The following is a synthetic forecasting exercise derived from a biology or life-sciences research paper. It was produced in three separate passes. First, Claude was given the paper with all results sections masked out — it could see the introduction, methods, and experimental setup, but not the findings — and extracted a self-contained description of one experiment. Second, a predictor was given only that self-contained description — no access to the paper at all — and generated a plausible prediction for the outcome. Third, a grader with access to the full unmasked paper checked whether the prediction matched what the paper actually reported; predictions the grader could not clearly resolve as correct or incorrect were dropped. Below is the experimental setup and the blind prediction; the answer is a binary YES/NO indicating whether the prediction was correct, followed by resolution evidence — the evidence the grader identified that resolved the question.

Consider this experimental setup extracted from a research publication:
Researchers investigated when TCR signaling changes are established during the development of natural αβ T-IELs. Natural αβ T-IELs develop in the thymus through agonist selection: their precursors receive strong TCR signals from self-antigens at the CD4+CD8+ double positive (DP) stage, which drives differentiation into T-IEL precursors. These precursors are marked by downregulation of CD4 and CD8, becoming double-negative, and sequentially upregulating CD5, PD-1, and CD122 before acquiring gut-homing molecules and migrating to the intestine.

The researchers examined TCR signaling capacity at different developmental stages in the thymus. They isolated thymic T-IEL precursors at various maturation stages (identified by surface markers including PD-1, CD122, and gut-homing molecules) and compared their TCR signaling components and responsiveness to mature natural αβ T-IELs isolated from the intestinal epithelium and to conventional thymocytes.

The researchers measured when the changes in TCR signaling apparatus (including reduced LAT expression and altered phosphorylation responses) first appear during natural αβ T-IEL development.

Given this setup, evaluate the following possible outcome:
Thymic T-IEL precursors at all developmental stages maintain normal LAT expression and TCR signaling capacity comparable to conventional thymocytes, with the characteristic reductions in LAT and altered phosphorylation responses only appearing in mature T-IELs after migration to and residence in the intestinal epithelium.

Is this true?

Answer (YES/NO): NO